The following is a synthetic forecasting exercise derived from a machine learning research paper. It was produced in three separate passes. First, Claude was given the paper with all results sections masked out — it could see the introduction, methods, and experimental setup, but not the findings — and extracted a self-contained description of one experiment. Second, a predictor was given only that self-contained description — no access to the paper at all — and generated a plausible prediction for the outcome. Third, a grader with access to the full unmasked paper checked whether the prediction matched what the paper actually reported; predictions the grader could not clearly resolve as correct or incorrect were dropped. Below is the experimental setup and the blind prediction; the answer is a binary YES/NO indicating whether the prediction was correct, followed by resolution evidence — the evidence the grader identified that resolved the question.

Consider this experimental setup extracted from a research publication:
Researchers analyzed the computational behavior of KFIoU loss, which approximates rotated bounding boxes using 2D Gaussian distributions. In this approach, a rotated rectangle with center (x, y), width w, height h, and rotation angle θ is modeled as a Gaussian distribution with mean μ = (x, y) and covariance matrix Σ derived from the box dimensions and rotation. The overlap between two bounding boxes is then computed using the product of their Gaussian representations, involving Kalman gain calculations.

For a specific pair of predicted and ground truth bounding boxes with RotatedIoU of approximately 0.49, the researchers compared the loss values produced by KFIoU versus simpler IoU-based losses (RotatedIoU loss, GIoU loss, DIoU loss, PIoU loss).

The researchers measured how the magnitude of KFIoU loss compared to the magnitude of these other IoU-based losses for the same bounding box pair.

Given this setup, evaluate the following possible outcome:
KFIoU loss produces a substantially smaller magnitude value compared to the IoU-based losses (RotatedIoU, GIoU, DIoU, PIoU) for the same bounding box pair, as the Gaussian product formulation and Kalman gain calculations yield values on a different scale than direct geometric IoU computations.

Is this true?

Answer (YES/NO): NO